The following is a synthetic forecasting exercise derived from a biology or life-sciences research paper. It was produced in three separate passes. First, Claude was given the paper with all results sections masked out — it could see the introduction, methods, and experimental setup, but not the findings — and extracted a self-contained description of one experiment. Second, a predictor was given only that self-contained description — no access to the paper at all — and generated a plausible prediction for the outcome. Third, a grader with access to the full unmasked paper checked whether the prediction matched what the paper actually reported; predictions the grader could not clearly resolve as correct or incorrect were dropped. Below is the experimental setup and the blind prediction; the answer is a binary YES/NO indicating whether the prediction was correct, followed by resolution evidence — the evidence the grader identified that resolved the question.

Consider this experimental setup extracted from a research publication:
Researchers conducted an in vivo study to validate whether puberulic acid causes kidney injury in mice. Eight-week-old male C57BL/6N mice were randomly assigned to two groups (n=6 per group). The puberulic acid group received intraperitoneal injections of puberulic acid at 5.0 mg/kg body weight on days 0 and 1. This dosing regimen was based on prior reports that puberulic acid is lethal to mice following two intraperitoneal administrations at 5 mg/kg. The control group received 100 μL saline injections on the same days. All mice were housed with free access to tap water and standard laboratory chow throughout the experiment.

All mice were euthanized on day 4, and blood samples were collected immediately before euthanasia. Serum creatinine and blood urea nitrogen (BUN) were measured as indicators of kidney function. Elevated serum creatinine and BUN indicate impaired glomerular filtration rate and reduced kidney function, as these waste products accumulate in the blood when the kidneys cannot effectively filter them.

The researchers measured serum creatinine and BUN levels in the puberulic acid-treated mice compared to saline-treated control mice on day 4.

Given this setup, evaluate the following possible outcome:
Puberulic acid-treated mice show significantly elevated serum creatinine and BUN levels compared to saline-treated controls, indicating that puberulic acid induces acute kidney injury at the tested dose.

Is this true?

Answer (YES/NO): NO